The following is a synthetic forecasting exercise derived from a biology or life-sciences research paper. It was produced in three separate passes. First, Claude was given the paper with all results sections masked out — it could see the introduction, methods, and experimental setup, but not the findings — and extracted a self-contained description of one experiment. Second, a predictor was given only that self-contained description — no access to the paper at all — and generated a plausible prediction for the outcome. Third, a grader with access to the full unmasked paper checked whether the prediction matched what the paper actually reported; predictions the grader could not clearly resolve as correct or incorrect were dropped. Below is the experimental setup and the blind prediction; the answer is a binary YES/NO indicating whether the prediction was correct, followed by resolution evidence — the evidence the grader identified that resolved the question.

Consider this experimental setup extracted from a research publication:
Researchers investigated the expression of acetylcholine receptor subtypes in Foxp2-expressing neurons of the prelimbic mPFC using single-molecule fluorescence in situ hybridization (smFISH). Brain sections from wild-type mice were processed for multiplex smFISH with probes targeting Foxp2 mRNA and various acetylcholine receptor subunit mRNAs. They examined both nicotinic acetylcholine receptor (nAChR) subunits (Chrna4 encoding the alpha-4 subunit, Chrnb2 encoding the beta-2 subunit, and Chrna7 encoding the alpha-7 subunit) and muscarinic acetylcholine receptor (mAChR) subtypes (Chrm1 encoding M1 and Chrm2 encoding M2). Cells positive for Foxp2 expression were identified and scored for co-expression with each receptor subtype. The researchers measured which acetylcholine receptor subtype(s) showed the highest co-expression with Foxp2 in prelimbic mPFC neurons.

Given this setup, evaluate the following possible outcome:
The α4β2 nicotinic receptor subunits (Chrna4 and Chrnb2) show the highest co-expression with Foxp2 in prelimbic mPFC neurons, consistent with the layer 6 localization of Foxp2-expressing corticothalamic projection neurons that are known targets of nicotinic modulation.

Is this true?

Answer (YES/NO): NO